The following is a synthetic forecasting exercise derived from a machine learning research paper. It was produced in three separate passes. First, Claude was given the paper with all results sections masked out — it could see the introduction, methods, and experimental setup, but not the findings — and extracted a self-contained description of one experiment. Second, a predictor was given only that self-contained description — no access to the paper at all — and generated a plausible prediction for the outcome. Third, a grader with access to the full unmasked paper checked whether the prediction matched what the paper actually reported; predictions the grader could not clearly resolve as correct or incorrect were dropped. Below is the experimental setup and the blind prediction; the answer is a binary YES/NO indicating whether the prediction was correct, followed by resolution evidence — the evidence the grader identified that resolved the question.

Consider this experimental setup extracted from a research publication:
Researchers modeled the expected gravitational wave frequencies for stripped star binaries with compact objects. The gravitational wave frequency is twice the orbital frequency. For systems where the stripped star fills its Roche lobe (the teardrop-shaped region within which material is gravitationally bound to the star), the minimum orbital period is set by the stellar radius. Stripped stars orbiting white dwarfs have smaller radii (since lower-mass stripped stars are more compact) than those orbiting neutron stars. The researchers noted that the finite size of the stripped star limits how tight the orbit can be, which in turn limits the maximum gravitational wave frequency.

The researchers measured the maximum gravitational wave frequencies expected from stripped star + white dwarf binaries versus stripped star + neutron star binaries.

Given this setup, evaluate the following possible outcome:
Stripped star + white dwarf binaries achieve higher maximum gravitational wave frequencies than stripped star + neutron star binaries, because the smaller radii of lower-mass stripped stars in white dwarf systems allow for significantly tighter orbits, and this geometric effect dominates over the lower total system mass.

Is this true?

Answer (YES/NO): YES